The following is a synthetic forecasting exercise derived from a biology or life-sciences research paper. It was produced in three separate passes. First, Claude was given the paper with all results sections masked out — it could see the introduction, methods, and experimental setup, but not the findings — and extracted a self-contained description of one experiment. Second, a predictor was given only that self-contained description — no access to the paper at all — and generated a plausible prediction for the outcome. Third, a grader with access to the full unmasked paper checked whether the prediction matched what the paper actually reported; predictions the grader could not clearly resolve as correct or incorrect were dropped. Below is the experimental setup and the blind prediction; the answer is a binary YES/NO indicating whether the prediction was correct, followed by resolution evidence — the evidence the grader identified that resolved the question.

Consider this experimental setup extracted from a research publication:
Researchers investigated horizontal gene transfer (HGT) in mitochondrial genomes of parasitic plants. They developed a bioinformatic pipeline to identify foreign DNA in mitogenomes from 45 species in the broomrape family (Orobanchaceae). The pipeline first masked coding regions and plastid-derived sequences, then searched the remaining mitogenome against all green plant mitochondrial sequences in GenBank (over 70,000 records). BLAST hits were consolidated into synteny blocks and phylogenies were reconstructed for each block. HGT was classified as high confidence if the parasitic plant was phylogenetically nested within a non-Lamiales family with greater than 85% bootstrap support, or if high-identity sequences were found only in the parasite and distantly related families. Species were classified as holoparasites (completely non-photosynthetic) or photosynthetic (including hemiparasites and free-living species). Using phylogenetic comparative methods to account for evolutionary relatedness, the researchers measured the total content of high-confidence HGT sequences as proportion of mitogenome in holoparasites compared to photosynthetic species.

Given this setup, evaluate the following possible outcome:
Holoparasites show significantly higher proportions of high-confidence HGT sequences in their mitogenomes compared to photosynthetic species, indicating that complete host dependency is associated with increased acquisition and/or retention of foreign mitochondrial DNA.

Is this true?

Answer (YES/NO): YES